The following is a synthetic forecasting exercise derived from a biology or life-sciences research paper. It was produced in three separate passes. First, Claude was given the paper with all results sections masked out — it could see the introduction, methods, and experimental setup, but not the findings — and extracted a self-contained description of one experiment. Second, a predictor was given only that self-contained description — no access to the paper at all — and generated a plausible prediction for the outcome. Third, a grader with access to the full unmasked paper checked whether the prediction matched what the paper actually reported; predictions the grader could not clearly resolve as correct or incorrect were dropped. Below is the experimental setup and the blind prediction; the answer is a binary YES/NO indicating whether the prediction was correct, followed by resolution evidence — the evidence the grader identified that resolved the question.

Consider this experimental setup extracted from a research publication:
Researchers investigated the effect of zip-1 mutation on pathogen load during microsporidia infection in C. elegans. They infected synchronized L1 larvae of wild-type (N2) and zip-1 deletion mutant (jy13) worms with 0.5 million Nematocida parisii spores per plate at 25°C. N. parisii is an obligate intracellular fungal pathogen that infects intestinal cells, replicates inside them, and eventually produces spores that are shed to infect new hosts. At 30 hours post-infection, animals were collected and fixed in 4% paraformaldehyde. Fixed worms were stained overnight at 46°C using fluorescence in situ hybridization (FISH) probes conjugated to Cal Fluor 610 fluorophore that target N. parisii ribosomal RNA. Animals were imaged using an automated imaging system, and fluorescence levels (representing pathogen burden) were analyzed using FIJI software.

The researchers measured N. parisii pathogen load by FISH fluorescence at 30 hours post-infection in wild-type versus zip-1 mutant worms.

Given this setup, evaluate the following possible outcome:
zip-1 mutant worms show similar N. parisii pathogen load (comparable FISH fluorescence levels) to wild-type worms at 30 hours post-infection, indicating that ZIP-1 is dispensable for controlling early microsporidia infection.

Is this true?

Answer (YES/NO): YES